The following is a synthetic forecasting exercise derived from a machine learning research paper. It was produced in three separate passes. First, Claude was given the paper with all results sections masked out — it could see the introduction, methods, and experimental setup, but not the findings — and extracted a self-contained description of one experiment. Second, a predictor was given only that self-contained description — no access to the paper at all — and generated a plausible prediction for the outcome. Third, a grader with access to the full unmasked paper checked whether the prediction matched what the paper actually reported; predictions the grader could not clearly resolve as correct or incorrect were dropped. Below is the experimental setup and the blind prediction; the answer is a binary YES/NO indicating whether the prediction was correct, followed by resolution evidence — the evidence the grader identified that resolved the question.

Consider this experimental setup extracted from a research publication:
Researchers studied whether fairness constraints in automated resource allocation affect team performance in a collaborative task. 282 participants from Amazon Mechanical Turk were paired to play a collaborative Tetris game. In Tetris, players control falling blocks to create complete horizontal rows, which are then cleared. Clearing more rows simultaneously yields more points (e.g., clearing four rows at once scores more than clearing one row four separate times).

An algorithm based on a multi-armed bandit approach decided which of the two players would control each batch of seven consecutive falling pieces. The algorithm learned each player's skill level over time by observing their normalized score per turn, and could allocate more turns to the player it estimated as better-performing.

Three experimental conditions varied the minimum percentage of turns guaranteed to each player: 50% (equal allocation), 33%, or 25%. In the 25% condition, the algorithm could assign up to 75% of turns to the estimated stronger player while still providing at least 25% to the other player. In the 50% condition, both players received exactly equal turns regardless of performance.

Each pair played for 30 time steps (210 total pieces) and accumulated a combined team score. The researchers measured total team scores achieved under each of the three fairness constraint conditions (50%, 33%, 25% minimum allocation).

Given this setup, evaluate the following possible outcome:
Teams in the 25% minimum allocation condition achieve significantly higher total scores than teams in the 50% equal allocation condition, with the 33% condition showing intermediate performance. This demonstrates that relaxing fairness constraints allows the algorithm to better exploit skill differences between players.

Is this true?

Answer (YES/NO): NO